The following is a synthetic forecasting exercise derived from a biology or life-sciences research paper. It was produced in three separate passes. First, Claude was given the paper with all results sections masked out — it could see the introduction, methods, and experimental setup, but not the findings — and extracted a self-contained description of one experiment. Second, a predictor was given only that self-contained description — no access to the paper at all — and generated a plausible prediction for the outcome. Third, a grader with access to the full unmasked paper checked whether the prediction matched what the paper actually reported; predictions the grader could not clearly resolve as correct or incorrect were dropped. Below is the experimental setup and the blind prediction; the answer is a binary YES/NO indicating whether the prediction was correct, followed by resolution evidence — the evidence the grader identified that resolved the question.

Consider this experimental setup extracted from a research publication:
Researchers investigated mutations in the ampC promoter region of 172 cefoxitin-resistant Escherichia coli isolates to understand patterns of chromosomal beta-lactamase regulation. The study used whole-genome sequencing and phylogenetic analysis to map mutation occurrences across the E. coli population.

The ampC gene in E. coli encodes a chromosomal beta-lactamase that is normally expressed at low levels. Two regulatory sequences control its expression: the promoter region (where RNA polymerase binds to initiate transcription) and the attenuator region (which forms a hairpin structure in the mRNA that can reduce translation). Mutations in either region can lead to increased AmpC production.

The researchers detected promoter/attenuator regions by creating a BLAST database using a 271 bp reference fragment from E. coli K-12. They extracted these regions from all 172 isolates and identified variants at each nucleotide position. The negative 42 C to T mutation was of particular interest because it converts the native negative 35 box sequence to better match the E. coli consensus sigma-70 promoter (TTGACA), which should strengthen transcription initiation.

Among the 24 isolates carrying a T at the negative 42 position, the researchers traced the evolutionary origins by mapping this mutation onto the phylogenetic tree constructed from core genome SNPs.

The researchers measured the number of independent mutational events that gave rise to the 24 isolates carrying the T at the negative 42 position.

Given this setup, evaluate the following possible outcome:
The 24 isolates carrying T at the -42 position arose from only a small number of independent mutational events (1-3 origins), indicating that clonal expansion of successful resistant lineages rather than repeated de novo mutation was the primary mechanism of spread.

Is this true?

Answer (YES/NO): NO